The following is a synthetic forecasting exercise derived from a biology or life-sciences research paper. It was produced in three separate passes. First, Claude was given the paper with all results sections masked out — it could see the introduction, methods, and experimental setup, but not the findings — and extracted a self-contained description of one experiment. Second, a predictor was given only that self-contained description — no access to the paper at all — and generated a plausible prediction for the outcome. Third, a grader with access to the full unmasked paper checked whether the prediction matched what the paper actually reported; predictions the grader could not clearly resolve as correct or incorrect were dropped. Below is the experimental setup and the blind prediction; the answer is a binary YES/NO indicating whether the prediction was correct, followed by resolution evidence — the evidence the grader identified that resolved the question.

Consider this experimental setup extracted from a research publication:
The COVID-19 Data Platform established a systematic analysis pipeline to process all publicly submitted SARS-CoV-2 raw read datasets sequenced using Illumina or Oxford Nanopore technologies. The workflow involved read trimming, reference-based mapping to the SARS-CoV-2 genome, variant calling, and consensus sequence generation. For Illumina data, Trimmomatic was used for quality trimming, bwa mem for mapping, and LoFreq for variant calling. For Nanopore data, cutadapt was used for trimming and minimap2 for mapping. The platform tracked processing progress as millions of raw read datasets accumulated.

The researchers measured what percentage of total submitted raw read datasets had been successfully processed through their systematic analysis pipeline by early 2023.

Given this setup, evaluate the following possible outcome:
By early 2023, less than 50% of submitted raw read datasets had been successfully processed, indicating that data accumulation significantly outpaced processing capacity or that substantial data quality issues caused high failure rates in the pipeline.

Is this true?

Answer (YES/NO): NO